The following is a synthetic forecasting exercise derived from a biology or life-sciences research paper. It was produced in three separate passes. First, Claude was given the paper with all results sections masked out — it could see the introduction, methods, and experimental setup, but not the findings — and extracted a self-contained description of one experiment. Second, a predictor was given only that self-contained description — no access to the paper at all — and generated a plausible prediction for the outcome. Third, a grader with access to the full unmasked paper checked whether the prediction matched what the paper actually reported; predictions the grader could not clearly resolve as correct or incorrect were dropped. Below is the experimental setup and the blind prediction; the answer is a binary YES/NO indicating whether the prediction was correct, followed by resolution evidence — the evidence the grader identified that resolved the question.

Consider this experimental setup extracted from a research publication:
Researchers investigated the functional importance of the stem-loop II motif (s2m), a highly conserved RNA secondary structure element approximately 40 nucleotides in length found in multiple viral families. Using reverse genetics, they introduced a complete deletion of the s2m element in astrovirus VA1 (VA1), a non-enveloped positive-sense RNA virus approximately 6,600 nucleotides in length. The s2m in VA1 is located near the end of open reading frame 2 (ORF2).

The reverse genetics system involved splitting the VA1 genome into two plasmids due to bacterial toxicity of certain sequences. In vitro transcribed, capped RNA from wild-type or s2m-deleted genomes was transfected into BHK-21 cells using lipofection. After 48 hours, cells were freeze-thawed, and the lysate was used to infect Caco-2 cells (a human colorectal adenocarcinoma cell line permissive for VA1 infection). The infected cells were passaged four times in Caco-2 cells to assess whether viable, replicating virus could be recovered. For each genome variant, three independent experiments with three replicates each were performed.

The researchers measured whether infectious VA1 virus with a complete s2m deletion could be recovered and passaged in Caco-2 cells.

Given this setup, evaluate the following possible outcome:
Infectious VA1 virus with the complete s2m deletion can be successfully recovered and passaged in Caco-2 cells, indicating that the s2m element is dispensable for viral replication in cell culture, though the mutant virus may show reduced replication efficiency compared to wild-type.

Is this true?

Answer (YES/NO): NO